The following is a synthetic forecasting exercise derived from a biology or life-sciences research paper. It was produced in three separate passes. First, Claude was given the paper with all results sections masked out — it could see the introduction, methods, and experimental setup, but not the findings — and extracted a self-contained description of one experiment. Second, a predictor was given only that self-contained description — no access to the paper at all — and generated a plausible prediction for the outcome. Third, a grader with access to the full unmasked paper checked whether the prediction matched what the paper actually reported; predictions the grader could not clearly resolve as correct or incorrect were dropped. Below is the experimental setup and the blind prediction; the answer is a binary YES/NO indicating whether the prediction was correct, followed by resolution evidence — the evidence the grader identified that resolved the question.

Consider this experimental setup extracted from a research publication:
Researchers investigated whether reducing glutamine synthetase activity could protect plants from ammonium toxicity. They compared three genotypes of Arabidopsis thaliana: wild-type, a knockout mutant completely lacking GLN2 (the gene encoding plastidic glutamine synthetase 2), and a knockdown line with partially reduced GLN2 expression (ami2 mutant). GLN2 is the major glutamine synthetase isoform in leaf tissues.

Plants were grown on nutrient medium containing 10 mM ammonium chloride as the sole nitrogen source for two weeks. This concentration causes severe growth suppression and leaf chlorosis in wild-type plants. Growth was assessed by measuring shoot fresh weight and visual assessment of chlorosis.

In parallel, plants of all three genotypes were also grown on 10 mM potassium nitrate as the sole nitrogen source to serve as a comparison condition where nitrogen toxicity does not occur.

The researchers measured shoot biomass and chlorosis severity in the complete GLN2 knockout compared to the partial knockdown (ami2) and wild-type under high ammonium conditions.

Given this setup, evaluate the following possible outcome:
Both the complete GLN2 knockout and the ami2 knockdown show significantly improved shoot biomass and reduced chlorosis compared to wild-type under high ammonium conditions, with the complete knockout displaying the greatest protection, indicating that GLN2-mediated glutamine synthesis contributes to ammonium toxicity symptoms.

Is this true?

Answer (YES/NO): NO